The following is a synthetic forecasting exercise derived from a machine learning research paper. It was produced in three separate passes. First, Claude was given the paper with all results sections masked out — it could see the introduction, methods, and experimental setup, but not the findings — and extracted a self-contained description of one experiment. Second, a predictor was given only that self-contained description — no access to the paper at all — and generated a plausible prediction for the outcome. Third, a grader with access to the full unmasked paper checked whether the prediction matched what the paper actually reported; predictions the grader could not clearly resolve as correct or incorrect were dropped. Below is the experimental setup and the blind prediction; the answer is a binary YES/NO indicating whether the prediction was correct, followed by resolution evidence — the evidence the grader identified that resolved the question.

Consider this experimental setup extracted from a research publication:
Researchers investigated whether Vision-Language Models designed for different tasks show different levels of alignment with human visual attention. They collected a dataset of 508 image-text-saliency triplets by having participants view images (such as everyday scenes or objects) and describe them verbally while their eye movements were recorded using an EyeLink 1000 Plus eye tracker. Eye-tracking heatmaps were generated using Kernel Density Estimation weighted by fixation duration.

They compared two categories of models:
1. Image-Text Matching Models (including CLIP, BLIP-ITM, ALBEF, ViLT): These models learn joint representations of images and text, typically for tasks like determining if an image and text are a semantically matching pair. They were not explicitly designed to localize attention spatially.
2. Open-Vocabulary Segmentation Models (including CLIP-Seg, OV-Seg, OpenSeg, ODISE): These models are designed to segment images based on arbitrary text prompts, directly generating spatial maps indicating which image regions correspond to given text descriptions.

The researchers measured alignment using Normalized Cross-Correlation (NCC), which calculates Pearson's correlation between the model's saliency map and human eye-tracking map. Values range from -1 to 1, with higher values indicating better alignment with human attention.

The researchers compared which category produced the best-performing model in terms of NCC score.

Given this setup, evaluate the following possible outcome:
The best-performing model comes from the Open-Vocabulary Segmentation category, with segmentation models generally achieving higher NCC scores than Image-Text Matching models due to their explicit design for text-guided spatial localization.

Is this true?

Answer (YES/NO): YES